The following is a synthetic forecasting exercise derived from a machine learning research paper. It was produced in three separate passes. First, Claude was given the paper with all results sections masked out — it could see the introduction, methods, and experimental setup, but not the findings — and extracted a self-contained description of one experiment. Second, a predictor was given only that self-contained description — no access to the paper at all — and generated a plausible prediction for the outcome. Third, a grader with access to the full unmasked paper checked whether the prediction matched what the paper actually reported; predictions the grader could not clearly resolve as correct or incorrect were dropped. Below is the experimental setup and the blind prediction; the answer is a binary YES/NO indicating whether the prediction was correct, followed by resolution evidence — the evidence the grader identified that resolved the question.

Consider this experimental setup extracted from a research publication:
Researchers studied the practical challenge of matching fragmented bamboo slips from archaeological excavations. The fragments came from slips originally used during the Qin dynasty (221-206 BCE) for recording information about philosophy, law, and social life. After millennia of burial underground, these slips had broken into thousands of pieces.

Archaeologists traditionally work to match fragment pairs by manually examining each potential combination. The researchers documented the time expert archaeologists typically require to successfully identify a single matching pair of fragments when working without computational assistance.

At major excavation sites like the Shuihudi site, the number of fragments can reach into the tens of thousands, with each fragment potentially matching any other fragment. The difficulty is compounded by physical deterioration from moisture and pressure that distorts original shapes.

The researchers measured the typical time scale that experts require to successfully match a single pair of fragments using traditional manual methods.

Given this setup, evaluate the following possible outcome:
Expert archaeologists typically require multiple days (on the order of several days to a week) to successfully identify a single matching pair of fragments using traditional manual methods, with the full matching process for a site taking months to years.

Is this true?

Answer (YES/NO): NO